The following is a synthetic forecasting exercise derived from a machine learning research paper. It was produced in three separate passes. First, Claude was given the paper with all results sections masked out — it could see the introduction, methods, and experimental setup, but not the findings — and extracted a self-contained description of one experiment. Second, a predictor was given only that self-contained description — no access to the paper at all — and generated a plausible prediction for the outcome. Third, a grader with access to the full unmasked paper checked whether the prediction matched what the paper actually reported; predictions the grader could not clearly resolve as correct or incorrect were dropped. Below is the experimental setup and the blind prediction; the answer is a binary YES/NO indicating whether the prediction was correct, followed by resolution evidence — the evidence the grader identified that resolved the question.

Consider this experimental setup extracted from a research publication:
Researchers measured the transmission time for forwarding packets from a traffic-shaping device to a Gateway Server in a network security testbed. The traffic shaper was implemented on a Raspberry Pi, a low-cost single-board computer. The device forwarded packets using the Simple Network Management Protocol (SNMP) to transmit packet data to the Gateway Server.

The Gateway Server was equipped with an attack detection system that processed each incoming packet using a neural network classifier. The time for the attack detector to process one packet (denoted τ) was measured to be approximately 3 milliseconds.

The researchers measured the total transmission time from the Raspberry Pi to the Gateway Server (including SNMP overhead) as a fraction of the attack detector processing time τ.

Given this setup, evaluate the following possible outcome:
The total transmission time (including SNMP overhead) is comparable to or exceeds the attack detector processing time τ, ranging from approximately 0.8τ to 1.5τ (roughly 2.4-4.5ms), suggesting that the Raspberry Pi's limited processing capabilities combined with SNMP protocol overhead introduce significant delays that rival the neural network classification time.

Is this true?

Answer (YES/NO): NO